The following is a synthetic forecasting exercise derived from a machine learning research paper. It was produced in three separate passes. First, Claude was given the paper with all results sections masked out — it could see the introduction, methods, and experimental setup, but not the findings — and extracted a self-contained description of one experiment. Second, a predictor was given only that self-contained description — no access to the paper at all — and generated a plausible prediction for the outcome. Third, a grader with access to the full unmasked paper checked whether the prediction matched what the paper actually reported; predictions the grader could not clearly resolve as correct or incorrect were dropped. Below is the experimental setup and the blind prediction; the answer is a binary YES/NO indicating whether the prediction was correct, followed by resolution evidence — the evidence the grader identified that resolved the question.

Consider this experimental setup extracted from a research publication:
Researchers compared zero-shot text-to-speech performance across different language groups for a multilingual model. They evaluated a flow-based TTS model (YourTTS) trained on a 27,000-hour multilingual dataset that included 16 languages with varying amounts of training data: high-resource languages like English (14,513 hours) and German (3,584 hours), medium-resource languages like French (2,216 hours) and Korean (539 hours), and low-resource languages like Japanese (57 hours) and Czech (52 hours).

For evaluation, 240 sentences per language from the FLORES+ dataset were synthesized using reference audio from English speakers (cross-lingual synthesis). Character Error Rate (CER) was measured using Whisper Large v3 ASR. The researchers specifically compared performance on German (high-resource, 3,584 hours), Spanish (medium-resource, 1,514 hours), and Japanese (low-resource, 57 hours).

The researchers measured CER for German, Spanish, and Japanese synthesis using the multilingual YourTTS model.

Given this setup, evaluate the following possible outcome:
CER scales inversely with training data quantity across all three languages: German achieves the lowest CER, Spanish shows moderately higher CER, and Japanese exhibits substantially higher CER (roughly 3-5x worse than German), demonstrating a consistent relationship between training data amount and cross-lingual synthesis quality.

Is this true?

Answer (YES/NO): NO